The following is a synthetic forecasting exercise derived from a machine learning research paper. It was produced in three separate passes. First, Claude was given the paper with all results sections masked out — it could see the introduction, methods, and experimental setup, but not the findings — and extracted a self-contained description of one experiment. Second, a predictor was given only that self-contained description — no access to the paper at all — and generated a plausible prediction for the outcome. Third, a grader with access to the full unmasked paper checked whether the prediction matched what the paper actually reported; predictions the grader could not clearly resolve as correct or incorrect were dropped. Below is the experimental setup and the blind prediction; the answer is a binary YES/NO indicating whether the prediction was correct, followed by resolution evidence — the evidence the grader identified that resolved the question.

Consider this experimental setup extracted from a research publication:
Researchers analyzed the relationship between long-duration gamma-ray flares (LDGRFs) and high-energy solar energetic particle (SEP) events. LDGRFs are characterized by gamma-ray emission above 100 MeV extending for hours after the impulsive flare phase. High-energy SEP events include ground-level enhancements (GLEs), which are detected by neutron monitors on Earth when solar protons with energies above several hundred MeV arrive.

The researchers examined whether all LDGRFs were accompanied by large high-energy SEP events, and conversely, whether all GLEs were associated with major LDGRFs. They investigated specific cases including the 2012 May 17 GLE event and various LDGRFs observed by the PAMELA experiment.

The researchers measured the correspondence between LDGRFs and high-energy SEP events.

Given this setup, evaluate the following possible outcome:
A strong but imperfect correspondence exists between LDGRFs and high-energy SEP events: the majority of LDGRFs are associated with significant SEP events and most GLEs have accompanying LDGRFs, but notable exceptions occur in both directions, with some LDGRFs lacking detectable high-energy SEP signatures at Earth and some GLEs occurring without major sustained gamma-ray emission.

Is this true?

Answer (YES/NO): YES